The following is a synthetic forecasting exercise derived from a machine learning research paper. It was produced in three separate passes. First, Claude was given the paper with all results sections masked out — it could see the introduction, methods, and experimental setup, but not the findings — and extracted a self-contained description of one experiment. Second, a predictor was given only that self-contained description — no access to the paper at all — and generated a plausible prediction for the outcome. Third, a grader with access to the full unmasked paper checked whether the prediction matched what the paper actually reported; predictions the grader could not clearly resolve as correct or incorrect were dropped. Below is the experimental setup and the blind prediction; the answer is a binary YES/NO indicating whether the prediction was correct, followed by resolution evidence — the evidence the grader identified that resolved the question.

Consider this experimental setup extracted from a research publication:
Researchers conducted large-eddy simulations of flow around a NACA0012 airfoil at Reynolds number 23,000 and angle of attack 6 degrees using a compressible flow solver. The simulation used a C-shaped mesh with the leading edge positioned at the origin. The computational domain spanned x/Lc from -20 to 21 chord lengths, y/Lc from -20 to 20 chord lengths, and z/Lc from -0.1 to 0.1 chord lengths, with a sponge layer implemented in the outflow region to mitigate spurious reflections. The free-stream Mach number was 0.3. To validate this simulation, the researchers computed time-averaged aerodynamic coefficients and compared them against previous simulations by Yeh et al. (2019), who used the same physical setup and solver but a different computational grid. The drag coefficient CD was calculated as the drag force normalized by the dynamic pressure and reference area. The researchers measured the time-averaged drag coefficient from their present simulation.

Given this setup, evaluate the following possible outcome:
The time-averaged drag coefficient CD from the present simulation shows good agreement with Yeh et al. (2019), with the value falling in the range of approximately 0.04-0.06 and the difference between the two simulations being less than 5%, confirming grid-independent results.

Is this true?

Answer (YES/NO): NO